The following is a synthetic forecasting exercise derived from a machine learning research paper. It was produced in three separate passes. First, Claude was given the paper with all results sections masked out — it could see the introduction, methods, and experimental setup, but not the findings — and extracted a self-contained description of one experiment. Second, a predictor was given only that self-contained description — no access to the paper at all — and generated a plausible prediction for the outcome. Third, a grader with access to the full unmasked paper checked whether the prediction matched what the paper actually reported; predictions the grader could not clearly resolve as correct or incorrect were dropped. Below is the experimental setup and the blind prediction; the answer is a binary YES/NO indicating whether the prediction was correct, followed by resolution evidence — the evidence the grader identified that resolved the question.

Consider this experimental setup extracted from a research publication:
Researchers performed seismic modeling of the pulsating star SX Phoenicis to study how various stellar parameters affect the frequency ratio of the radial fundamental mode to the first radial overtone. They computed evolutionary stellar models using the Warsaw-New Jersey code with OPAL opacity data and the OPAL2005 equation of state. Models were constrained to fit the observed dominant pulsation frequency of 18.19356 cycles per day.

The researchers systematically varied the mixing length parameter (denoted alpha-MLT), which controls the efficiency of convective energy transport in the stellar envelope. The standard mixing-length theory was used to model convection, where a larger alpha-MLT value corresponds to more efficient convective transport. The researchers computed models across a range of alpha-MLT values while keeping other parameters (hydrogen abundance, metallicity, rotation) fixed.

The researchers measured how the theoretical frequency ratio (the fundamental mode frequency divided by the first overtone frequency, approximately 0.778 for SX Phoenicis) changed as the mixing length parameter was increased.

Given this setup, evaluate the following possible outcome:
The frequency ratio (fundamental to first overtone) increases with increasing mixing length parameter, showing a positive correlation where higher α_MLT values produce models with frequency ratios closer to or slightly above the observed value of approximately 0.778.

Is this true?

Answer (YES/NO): NO